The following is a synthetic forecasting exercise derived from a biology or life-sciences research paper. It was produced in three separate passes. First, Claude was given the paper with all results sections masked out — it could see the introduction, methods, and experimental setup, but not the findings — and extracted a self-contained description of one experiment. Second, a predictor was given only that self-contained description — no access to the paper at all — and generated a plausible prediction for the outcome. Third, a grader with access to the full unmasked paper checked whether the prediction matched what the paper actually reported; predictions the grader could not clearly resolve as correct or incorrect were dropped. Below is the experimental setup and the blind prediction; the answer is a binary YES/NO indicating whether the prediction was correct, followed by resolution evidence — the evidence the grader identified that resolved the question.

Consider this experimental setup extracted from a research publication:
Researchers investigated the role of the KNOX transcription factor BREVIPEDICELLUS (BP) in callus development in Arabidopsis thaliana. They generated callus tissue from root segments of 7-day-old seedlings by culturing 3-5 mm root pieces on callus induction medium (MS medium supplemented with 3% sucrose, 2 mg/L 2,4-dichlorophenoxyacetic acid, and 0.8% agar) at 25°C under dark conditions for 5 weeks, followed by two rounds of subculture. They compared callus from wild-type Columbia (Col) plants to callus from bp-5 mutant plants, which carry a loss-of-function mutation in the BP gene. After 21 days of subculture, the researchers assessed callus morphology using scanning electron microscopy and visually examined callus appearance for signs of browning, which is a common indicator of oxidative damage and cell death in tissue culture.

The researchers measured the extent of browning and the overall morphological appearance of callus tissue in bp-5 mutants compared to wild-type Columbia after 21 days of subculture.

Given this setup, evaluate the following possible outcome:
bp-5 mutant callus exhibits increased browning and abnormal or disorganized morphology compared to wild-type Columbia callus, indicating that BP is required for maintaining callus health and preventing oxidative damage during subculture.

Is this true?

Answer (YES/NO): NO